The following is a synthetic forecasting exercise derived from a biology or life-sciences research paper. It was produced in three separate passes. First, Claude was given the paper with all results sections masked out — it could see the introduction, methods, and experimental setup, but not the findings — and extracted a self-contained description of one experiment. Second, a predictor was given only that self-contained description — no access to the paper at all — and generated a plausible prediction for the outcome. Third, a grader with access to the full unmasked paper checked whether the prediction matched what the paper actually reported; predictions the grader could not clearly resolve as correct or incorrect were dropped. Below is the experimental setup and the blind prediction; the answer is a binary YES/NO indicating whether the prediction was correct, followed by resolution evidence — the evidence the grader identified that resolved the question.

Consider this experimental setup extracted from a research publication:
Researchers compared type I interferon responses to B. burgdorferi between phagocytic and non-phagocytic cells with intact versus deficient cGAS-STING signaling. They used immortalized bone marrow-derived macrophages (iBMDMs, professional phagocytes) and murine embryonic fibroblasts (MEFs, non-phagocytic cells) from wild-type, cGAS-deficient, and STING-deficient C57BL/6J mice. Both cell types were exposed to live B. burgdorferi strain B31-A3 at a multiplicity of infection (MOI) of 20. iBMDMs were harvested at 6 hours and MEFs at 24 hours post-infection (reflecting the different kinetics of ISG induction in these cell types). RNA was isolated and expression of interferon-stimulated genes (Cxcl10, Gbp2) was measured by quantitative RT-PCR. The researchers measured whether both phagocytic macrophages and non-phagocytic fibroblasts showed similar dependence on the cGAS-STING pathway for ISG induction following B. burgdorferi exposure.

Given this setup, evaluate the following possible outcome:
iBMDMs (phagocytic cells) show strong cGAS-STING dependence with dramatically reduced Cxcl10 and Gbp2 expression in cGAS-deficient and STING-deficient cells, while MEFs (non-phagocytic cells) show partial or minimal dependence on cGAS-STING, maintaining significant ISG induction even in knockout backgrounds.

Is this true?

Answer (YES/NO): NO